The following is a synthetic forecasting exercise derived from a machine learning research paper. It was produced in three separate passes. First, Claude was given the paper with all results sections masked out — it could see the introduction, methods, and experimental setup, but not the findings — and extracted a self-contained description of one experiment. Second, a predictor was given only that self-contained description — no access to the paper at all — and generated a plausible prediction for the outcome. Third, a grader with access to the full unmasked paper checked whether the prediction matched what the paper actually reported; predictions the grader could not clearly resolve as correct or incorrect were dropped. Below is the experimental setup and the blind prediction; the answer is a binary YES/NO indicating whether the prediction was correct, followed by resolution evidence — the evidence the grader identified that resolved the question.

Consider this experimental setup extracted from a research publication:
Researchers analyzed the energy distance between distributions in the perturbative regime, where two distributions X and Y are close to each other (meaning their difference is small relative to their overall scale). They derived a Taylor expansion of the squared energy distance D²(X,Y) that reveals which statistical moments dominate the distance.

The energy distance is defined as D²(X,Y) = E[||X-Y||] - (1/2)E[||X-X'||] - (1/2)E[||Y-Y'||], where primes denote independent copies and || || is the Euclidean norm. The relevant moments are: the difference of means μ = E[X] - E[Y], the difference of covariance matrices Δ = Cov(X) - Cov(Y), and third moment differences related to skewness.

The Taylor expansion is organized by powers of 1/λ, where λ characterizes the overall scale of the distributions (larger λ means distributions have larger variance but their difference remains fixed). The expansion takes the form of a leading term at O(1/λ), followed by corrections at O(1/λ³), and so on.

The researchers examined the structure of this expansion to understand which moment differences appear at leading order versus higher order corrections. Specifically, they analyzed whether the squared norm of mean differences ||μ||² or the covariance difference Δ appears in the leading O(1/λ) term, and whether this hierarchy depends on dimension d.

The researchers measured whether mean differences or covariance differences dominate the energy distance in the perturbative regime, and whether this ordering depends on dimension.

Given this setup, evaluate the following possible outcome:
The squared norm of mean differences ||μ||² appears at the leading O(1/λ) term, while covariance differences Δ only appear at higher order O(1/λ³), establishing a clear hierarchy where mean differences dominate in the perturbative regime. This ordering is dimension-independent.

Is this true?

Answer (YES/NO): YES